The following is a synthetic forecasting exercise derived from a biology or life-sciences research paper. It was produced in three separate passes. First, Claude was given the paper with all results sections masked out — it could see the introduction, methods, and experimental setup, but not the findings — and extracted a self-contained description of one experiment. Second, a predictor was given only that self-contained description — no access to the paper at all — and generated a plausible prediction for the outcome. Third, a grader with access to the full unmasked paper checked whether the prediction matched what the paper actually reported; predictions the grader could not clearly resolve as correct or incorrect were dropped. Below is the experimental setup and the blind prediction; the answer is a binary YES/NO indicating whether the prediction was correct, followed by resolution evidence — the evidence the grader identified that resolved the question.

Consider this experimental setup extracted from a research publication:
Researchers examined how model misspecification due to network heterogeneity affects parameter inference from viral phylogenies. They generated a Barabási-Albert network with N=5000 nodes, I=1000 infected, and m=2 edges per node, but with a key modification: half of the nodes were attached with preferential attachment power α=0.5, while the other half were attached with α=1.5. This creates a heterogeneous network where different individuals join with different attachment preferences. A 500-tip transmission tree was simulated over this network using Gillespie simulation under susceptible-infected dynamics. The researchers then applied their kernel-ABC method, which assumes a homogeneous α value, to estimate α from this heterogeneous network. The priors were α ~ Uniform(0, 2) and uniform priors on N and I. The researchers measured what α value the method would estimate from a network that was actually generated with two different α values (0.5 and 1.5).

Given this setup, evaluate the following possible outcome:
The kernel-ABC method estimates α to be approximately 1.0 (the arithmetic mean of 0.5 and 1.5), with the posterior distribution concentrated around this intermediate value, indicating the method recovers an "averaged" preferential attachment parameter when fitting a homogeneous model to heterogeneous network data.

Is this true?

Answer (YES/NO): YES